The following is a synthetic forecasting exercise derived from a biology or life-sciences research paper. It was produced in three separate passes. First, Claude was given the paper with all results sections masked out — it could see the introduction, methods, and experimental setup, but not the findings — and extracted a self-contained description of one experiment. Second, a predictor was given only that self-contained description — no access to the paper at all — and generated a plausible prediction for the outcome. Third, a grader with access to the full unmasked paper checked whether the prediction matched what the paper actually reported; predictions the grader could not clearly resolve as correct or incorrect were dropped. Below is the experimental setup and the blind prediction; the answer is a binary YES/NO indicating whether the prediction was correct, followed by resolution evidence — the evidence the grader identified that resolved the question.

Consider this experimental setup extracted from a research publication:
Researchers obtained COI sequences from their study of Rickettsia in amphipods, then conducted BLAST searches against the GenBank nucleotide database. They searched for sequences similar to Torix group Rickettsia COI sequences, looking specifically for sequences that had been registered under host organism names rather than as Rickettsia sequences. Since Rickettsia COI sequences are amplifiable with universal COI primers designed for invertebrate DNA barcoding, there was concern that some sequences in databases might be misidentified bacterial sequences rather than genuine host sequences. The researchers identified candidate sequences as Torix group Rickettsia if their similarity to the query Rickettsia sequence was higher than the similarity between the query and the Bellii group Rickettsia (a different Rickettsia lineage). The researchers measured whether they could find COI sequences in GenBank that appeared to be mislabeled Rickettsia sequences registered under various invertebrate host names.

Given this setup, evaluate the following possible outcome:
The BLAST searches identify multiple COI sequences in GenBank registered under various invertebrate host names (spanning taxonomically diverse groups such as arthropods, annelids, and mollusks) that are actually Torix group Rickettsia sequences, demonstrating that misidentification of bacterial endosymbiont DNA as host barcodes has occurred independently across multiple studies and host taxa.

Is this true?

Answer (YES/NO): YES